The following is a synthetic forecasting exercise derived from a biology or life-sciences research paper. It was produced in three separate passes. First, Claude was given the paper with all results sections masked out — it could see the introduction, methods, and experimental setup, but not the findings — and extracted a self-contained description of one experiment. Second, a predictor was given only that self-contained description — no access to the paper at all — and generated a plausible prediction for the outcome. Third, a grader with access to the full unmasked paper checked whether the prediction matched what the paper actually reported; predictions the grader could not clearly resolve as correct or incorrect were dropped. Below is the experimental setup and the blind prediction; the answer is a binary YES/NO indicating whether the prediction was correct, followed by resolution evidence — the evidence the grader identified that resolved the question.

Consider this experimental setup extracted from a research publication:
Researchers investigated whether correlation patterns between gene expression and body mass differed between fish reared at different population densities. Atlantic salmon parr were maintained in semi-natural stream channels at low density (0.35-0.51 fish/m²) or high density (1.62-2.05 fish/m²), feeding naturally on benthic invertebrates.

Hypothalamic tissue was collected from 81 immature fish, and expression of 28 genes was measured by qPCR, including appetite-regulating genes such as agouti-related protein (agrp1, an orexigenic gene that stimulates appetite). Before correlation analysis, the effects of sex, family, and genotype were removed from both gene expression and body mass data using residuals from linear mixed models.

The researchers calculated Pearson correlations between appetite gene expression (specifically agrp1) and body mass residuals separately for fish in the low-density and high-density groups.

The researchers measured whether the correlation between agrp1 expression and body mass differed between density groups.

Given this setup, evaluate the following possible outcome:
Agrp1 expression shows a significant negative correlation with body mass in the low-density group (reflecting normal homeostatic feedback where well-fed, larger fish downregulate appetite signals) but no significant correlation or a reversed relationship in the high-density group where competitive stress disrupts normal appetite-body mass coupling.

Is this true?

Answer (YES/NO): NO